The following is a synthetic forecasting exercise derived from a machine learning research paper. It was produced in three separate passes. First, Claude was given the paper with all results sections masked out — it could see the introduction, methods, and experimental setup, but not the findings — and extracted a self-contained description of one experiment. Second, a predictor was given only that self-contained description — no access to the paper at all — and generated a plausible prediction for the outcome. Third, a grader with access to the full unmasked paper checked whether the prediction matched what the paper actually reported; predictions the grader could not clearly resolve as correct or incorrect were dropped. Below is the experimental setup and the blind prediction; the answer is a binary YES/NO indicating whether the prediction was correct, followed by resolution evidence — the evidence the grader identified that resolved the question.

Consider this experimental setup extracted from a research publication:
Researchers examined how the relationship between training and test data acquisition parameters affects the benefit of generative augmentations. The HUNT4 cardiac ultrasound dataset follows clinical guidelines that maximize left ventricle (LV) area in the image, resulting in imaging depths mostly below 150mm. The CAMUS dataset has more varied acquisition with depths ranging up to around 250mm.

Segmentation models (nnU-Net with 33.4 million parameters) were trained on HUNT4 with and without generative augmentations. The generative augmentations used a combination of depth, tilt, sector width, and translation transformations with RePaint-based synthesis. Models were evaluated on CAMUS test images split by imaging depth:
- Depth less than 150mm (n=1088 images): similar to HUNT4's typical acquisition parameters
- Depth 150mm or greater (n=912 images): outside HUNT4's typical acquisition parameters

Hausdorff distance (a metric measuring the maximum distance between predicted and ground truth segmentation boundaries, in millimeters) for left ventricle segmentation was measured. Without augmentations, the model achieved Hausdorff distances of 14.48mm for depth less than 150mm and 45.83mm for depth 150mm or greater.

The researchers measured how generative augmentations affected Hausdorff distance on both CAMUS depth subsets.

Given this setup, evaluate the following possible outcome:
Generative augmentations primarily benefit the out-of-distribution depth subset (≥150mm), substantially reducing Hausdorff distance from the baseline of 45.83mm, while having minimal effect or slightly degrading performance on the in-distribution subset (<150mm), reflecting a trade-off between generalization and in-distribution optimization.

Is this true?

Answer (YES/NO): NO